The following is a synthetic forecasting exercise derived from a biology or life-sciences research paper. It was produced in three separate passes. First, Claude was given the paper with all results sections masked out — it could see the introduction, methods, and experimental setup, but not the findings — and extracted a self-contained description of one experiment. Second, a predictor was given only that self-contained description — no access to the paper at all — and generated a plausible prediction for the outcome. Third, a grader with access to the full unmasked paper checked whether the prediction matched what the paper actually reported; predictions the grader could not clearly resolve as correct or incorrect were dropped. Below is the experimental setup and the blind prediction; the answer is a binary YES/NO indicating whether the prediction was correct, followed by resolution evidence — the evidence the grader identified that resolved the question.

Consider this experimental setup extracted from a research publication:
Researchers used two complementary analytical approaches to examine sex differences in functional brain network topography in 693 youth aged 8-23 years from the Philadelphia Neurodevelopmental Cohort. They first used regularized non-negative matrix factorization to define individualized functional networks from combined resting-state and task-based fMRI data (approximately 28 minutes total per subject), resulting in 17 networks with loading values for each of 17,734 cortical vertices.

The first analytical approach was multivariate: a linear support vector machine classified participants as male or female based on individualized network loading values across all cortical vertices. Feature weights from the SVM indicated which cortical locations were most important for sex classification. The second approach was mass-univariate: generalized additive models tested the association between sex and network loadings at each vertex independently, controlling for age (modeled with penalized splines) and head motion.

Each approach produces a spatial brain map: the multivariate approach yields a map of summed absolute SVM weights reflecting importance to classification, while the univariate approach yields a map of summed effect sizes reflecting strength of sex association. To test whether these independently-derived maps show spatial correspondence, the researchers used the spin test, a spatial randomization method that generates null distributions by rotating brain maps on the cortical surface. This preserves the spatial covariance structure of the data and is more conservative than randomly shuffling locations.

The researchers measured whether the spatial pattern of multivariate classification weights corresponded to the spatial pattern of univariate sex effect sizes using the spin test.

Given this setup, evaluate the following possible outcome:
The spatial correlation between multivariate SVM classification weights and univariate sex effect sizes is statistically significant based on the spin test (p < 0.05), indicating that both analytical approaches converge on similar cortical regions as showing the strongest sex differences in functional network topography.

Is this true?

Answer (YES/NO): YES